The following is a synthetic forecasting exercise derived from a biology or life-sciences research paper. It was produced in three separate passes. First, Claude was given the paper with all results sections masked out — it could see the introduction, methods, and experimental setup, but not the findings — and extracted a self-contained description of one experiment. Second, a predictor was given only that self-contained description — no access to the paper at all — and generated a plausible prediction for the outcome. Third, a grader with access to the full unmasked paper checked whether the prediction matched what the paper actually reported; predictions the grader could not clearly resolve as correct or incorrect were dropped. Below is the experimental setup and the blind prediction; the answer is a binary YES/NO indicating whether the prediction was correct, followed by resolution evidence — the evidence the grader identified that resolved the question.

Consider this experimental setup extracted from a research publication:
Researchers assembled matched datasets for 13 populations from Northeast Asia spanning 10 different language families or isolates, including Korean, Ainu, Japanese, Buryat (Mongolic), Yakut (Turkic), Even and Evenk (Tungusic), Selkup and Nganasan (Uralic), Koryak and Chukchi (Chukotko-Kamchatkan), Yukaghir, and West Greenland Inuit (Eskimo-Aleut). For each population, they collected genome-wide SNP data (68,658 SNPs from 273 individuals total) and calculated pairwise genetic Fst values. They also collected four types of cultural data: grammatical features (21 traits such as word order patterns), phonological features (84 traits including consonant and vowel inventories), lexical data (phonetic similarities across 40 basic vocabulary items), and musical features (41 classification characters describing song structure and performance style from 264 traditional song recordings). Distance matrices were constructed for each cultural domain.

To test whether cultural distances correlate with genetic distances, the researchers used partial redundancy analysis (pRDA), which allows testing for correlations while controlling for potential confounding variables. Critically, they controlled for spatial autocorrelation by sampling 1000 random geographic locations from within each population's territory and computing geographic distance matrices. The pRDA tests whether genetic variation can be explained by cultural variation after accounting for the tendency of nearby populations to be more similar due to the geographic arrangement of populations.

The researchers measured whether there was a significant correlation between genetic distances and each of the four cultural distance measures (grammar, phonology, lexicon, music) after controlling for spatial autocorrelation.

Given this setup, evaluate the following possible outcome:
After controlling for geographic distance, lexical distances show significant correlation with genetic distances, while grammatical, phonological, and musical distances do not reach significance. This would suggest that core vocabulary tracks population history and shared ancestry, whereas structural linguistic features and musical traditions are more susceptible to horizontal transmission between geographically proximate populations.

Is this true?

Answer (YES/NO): NO